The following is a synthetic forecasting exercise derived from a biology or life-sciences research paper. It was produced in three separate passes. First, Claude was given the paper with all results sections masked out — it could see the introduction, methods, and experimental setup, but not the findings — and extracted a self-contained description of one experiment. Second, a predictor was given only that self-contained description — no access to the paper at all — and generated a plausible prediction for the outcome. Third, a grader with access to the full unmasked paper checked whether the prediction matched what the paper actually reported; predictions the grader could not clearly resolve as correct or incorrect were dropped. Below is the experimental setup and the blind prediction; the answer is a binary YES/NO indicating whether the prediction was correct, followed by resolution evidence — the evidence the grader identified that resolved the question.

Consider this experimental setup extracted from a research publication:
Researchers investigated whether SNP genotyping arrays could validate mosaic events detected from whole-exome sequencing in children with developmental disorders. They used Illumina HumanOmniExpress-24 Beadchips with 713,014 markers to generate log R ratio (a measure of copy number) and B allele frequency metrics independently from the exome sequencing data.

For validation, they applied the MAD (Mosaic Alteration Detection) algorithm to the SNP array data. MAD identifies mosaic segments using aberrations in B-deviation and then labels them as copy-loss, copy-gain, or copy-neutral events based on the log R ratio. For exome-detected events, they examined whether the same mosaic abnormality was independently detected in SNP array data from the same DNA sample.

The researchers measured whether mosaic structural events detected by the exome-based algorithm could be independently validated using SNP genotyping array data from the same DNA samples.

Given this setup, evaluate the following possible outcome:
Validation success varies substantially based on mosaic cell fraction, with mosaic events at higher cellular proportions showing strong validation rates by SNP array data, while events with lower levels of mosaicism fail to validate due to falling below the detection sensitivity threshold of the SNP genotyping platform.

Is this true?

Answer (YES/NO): NO